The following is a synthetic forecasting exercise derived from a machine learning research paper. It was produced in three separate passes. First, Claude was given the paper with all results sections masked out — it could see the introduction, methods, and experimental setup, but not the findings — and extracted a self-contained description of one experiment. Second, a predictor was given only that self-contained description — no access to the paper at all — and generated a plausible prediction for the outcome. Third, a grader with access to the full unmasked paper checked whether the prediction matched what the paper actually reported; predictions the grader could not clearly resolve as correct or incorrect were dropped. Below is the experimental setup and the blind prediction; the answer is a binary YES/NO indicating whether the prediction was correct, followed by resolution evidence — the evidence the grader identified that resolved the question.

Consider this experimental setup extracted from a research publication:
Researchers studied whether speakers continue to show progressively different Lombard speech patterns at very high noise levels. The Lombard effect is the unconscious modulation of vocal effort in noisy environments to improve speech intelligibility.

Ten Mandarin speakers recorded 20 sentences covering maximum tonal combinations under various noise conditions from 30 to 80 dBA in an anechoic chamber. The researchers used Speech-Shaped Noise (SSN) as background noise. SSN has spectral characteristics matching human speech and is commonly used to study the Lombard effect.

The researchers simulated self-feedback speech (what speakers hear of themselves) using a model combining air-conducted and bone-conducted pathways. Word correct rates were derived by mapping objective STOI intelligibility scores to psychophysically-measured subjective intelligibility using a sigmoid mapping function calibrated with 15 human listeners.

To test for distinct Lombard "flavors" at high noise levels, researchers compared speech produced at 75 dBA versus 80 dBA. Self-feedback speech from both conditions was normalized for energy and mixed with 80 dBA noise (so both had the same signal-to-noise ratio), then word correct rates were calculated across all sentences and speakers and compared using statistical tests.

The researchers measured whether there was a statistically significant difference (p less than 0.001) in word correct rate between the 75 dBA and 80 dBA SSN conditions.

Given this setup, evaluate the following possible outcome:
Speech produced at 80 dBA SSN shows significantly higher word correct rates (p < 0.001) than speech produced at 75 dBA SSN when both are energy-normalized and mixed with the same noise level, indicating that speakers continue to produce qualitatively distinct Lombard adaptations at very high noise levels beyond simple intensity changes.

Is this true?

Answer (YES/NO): NO